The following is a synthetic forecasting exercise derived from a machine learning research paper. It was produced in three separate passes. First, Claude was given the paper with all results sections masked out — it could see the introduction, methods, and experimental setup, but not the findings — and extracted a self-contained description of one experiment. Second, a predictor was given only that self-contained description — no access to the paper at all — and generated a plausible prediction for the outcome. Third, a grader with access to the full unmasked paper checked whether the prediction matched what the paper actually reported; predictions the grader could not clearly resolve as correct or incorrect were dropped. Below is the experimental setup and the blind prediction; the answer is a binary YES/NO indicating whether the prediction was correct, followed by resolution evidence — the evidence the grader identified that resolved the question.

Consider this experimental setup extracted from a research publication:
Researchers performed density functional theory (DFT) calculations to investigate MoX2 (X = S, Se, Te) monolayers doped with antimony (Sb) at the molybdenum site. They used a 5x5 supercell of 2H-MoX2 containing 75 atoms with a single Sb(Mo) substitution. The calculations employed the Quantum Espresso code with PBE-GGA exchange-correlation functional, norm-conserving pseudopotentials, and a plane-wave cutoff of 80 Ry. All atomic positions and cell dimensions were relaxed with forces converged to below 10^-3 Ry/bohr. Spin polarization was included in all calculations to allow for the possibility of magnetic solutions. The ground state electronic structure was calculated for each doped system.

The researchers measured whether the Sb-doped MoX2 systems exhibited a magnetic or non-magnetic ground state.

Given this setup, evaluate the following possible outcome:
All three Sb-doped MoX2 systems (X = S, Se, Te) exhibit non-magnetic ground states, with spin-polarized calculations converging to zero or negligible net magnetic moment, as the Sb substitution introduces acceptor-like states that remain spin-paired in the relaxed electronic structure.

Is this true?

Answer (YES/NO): YES